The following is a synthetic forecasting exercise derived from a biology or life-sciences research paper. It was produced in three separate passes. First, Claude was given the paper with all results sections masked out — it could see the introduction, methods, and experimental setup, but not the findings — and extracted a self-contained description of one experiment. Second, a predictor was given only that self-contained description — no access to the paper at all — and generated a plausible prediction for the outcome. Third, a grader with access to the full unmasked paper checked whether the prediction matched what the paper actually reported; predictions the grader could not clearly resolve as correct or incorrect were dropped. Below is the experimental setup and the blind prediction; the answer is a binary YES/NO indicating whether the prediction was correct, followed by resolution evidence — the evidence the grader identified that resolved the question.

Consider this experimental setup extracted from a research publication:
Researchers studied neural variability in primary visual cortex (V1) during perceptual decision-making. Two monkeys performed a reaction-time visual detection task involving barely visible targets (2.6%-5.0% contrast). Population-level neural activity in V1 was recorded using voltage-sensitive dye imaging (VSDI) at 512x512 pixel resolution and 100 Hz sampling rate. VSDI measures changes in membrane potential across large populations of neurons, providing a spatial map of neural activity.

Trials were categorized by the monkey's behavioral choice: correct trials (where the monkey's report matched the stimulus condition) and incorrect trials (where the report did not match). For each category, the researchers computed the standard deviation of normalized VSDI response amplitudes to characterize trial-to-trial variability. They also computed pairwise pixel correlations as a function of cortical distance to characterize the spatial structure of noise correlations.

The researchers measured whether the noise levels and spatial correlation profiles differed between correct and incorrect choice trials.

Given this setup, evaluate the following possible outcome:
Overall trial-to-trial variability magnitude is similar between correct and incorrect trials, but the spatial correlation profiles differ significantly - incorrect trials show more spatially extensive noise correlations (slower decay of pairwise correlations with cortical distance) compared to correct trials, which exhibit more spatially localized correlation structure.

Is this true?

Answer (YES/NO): NO